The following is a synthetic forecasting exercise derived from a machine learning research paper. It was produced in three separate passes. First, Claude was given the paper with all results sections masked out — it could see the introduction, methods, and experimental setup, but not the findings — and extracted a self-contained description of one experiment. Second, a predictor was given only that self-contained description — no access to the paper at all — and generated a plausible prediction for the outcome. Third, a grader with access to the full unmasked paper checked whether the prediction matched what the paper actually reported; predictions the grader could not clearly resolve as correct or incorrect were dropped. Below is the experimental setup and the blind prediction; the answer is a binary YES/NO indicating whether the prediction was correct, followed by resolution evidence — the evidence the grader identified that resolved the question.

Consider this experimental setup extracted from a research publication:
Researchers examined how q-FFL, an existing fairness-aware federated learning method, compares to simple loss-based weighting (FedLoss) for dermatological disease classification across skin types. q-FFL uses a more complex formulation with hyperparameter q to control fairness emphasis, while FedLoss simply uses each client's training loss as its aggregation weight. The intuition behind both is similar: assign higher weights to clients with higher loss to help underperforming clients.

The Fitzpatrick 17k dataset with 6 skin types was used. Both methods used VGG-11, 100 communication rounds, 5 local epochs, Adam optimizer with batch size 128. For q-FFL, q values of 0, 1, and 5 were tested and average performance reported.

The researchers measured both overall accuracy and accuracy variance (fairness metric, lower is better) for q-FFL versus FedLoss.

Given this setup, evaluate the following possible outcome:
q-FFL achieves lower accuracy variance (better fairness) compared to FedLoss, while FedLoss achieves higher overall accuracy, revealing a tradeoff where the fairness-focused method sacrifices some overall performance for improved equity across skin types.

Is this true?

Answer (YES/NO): NO